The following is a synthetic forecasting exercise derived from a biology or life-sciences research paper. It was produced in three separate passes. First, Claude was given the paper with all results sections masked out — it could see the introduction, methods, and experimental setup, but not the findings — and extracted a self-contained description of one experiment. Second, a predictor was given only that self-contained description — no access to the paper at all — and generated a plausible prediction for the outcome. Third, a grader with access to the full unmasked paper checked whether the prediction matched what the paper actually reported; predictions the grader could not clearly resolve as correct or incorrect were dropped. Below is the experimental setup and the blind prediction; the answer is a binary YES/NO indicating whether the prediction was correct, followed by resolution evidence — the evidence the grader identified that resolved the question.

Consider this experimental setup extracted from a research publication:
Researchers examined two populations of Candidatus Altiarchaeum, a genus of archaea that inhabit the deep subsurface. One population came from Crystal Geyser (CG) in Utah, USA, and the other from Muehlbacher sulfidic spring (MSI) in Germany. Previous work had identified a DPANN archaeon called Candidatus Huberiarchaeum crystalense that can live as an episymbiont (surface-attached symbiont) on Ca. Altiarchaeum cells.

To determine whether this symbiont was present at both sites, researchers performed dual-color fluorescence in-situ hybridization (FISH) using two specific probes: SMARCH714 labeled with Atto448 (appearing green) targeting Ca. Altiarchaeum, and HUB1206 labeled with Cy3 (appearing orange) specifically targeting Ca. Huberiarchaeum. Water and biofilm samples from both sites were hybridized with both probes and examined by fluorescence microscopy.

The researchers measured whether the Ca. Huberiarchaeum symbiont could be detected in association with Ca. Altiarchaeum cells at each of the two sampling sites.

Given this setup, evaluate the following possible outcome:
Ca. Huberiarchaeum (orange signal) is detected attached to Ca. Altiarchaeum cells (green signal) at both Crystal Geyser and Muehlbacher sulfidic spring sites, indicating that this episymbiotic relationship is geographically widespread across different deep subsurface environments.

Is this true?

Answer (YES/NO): NO